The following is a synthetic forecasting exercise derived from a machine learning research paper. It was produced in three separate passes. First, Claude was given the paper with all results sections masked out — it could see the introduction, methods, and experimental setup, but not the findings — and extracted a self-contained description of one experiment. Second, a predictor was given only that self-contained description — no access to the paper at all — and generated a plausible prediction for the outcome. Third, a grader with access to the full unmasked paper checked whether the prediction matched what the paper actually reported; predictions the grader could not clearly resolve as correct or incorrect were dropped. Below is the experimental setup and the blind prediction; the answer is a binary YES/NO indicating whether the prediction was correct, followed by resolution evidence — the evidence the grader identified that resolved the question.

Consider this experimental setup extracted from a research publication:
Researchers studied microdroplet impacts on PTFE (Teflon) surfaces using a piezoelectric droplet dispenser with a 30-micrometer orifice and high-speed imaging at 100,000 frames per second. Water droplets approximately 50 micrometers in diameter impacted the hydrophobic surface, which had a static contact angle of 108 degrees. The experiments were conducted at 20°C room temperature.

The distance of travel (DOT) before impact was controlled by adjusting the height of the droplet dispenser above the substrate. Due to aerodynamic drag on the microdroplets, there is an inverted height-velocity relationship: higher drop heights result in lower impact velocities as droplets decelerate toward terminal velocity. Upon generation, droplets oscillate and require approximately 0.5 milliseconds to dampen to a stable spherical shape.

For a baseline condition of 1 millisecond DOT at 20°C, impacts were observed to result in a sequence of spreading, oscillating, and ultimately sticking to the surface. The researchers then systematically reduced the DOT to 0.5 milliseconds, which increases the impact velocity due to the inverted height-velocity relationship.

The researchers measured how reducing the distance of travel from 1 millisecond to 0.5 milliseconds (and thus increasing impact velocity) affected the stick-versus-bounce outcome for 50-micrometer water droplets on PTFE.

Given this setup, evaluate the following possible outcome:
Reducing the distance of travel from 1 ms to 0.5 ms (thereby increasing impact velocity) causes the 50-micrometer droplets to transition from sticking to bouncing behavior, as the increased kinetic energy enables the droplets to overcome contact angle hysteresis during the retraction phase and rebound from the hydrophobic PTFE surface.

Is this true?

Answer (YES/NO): YES